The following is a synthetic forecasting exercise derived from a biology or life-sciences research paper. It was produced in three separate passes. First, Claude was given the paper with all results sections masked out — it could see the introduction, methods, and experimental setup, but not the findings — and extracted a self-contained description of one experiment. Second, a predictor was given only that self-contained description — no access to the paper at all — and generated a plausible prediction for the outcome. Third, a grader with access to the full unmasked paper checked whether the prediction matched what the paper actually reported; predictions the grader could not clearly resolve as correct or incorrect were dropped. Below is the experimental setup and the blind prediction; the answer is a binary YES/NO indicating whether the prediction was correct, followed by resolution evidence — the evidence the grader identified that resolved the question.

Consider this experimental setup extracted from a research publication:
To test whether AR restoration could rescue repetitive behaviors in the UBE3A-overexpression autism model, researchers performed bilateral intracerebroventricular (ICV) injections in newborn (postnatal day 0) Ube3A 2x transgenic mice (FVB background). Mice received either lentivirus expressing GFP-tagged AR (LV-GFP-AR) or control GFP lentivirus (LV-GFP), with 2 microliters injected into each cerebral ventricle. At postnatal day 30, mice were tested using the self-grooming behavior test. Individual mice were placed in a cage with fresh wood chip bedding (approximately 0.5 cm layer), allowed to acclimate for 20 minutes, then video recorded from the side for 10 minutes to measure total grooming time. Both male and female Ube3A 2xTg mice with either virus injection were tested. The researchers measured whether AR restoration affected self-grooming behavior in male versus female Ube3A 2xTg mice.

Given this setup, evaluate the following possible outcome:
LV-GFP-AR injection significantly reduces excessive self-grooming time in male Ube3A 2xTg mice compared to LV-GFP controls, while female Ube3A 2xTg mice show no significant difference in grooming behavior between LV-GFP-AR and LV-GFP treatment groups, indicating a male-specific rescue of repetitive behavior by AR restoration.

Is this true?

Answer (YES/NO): YES